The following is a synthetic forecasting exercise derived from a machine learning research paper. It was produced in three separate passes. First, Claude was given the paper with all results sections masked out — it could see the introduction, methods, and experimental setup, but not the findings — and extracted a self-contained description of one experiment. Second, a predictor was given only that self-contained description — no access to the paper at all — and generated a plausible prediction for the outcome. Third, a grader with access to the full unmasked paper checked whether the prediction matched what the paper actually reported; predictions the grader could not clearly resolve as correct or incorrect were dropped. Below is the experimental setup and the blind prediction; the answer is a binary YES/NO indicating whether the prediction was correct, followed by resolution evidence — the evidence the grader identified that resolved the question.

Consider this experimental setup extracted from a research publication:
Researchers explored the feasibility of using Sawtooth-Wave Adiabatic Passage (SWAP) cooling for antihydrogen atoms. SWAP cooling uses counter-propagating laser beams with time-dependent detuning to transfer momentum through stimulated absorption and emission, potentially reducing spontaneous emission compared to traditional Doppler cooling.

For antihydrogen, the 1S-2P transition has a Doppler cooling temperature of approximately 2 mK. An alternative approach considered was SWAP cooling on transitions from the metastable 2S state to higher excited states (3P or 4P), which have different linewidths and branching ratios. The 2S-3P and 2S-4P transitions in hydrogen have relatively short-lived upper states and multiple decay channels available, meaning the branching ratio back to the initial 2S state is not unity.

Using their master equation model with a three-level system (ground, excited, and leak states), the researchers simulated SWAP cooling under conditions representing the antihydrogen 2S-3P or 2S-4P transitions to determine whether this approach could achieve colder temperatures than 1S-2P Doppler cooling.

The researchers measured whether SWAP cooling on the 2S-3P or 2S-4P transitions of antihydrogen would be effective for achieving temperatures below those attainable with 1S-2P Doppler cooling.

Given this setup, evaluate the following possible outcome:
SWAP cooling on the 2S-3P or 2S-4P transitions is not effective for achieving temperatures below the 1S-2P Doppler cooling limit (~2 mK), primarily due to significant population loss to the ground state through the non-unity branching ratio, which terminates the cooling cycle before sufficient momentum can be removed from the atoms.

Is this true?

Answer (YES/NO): YES